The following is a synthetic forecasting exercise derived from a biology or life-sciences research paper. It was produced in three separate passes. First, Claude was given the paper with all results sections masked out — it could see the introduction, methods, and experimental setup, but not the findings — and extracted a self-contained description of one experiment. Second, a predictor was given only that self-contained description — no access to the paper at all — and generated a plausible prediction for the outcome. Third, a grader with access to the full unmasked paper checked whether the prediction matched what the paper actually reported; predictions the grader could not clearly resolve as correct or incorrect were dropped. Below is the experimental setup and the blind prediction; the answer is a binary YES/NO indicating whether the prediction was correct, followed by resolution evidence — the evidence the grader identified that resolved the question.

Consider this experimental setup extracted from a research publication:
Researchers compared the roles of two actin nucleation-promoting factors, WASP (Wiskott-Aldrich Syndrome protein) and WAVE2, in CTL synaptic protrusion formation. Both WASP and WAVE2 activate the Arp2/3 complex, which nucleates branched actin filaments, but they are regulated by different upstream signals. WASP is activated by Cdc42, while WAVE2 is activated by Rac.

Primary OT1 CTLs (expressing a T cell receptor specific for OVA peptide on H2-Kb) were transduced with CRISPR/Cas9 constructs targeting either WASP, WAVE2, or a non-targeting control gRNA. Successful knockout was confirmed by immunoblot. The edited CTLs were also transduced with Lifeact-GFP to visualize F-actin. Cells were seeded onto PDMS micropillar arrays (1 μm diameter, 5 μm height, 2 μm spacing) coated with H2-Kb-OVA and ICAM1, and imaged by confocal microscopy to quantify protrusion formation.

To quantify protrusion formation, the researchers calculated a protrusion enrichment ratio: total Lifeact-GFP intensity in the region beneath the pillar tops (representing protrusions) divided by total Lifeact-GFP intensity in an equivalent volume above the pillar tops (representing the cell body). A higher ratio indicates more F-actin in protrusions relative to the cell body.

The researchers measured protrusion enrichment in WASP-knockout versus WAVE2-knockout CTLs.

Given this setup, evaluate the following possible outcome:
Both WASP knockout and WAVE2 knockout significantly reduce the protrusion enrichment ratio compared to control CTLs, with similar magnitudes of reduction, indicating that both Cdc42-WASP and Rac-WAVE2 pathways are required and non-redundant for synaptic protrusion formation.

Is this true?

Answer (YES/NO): NO